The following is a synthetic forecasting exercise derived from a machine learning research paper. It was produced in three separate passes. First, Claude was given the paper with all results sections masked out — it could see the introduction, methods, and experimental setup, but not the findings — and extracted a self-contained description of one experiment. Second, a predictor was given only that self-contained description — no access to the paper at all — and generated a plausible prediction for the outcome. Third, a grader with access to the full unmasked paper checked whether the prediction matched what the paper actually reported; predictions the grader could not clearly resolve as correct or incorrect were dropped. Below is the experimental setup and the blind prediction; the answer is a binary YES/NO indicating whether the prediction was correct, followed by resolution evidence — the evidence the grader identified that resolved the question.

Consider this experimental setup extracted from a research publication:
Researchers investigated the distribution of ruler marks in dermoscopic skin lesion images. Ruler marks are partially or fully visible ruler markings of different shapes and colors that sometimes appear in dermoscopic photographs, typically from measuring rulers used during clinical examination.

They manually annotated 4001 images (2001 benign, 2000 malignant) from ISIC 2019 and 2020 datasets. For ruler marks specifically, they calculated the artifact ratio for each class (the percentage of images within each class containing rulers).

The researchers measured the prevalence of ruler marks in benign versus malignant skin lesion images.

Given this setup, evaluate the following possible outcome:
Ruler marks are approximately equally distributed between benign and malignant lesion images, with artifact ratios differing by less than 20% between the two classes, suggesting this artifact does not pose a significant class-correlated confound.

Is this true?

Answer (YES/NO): NO